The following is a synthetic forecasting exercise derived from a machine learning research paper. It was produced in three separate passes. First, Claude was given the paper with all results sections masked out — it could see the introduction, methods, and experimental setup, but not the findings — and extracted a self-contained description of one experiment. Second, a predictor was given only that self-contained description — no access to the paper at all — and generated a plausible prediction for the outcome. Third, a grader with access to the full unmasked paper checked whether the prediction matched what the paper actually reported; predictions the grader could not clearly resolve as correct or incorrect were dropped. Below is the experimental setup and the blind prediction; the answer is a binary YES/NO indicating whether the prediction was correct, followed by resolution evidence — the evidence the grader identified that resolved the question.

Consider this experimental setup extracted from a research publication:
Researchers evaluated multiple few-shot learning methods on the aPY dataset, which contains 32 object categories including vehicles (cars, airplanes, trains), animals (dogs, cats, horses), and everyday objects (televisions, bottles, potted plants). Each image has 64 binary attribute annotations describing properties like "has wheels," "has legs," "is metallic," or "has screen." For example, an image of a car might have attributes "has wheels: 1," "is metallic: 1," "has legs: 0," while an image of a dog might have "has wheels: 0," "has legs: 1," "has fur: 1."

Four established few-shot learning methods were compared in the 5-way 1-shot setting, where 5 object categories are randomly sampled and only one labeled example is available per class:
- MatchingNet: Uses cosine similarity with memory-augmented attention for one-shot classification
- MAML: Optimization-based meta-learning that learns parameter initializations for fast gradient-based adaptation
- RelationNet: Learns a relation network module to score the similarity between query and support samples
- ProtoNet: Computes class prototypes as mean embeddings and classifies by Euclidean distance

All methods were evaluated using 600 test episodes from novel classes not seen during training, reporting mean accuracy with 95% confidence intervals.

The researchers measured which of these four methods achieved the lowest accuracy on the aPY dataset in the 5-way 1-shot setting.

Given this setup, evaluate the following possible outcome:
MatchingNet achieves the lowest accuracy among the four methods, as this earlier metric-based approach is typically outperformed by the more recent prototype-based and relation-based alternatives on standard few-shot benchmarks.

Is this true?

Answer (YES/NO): NO